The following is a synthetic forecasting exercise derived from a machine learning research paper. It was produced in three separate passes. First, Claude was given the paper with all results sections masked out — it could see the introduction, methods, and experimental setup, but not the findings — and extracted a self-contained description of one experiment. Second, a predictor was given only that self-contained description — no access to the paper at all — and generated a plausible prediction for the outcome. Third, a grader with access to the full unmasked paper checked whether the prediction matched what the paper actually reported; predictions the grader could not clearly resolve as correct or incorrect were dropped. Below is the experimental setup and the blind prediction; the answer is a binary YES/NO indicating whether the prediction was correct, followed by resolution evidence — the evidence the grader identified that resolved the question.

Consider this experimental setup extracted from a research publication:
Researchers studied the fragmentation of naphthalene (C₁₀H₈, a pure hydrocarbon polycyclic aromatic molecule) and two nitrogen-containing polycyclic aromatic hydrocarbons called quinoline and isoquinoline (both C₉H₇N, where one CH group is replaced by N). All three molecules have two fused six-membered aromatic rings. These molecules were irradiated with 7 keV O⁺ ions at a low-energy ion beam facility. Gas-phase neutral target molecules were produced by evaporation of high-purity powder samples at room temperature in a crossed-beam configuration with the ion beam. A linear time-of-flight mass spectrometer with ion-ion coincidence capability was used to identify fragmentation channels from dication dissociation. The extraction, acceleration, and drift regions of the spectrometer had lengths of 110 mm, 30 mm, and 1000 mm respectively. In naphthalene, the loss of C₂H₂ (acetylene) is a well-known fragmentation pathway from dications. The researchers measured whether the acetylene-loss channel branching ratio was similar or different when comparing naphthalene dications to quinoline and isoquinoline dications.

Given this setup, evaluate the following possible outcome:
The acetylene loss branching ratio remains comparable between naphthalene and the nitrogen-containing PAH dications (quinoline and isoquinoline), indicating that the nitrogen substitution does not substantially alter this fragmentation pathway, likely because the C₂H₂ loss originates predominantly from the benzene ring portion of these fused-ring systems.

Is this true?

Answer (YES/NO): NO